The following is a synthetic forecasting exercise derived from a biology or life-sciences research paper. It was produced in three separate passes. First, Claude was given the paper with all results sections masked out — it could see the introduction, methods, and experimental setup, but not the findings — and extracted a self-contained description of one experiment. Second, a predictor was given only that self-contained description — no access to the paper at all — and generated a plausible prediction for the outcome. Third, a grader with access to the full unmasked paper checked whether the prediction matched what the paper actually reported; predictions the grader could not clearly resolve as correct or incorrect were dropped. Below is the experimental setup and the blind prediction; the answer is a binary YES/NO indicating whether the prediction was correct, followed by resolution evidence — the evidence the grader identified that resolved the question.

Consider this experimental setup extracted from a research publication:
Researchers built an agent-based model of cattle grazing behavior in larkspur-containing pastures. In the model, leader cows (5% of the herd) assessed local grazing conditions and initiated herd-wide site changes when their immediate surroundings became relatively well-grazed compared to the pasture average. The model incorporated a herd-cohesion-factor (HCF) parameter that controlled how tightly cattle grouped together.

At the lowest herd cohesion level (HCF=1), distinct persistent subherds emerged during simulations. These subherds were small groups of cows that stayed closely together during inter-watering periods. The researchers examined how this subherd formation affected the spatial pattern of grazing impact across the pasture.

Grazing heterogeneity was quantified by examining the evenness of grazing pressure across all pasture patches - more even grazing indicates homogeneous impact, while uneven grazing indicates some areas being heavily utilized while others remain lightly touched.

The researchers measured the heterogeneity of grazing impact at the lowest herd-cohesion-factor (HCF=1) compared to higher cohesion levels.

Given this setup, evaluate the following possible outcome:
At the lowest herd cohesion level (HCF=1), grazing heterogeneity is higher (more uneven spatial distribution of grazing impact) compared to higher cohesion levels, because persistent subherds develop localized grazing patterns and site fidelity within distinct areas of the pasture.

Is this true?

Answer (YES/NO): YES